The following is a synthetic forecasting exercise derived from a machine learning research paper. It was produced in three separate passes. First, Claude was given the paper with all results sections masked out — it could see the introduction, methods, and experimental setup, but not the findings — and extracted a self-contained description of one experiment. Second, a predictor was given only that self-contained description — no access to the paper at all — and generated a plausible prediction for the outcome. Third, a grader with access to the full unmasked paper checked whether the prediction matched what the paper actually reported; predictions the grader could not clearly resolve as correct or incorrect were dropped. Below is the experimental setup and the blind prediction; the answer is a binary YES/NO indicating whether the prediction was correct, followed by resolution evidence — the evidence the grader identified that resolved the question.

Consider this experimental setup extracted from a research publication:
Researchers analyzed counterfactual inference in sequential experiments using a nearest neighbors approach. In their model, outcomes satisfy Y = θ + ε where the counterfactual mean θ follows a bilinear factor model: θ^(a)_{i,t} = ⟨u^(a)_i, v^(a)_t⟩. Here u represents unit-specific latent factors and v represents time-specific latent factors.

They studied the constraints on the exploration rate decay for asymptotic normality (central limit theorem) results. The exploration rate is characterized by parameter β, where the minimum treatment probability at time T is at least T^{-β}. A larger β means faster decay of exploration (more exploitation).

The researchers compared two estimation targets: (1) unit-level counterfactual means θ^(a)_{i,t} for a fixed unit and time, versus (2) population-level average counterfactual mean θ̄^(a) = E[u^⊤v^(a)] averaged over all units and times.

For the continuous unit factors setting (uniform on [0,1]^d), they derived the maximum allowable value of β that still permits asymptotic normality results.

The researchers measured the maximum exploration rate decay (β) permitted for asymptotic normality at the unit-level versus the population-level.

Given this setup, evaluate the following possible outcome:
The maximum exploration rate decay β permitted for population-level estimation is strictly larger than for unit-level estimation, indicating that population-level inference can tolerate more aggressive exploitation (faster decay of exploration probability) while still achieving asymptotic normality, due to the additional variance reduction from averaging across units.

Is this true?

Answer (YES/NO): NO